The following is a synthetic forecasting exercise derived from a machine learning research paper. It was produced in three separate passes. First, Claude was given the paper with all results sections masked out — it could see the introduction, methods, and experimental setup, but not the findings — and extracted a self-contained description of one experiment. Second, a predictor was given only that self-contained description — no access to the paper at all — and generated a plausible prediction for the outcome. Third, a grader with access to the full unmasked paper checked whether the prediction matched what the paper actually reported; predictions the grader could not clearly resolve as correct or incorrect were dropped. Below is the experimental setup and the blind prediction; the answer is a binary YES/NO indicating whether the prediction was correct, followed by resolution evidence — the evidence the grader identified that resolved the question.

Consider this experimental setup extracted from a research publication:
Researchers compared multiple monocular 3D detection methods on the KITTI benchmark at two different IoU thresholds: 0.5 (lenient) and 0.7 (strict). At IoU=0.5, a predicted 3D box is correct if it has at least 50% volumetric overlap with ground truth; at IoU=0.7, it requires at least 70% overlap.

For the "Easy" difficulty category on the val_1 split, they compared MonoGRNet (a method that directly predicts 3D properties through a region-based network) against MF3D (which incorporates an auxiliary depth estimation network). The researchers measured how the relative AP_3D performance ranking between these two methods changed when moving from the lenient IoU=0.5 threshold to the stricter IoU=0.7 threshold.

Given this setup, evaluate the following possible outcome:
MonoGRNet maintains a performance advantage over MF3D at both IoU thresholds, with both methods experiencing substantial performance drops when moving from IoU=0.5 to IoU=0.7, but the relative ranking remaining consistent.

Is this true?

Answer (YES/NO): YES